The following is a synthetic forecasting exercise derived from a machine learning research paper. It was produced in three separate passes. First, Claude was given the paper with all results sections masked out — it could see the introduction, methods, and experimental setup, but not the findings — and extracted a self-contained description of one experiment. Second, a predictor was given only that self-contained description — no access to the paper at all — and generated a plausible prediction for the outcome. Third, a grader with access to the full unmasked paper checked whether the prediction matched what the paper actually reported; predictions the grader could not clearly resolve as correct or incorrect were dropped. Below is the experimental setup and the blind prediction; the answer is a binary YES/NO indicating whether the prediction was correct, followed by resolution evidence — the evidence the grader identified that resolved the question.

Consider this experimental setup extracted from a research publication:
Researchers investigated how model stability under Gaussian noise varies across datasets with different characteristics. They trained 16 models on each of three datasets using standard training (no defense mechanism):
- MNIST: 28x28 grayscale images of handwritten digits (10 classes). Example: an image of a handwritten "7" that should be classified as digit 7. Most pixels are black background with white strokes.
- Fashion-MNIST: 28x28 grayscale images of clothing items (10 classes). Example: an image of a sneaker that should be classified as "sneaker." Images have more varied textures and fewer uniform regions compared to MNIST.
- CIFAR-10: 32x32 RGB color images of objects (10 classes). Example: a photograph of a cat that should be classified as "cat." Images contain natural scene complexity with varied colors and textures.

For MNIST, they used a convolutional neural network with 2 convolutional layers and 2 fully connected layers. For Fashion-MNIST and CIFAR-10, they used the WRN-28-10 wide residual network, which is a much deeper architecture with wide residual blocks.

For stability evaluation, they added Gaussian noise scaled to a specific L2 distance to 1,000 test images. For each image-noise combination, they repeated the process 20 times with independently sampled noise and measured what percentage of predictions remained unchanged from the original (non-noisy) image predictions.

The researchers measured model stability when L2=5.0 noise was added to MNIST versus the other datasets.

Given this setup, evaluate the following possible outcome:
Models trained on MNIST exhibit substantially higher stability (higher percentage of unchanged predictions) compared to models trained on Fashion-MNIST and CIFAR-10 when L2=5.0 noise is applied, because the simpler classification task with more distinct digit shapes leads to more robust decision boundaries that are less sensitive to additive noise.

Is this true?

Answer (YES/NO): YES